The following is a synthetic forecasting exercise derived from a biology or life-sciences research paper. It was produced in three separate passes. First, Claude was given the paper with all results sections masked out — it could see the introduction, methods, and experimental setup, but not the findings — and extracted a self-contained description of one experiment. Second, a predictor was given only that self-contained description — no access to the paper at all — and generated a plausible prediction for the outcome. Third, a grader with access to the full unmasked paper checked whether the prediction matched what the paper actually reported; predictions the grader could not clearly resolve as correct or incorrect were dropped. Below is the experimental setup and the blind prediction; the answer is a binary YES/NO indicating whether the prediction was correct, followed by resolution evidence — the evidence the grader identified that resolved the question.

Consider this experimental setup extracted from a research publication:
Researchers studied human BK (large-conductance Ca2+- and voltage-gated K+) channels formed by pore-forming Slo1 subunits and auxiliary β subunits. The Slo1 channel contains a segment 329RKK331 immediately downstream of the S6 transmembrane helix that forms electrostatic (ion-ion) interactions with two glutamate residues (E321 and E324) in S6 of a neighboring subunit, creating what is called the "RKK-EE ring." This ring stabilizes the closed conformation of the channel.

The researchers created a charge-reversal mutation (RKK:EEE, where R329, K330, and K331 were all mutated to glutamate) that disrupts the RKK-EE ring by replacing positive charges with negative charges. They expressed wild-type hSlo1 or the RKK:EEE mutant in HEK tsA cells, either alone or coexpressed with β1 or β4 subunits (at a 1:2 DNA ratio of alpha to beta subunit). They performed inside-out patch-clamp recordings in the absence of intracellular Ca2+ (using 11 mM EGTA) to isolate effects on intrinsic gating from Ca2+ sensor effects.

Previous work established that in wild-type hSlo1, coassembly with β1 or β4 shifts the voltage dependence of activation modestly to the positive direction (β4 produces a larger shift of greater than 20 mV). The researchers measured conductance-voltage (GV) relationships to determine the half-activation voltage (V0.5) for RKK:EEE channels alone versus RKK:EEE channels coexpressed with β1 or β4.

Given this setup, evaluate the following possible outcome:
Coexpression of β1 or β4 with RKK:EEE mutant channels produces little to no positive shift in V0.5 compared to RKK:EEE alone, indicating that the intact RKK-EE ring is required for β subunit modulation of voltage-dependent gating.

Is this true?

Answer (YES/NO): NO